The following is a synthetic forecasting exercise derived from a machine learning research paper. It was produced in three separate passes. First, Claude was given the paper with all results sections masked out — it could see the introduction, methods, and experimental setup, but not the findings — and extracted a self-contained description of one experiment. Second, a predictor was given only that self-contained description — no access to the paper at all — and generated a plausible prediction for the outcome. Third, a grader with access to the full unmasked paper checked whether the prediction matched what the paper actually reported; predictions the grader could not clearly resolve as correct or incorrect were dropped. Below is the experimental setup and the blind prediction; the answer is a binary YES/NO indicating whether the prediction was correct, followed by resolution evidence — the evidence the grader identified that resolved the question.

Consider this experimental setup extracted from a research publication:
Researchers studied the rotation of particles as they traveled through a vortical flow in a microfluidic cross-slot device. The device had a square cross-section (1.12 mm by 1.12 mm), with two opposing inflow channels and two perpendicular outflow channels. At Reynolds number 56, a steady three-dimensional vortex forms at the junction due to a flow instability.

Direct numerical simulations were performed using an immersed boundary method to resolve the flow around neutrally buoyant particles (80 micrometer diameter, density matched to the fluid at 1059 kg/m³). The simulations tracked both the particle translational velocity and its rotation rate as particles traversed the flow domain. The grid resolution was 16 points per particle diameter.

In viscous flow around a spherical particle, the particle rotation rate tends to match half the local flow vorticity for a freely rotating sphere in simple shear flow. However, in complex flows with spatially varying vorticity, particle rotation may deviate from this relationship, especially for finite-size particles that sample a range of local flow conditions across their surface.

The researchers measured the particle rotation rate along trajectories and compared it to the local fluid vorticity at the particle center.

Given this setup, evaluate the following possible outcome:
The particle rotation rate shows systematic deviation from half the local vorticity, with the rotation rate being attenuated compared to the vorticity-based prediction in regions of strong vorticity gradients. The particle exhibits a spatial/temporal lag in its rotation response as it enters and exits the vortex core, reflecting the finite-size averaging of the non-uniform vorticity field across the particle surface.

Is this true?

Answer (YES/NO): NO